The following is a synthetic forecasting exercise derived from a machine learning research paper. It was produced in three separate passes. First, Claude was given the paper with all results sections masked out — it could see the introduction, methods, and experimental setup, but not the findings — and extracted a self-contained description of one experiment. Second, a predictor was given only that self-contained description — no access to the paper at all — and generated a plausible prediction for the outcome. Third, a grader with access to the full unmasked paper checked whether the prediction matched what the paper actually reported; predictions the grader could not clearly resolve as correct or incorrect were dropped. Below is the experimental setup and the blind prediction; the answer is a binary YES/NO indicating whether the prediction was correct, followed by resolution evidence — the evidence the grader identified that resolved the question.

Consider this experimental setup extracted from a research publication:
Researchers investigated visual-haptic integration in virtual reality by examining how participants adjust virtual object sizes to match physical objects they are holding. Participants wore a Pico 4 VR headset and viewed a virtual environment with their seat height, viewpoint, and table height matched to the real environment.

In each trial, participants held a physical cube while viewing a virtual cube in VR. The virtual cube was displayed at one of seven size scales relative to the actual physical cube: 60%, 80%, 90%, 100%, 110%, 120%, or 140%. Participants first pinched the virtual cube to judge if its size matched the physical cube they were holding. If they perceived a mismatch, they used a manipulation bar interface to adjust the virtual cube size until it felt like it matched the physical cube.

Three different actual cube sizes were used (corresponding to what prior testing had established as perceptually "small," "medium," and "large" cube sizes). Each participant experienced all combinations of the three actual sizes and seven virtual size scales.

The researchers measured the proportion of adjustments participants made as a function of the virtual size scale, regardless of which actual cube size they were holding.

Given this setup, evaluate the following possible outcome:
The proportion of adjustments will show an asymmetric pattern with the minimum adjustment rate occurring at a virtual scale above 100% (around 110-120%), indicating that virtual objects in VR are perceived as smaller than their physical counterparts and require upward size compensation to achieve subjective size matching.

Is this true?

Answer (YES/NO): YES